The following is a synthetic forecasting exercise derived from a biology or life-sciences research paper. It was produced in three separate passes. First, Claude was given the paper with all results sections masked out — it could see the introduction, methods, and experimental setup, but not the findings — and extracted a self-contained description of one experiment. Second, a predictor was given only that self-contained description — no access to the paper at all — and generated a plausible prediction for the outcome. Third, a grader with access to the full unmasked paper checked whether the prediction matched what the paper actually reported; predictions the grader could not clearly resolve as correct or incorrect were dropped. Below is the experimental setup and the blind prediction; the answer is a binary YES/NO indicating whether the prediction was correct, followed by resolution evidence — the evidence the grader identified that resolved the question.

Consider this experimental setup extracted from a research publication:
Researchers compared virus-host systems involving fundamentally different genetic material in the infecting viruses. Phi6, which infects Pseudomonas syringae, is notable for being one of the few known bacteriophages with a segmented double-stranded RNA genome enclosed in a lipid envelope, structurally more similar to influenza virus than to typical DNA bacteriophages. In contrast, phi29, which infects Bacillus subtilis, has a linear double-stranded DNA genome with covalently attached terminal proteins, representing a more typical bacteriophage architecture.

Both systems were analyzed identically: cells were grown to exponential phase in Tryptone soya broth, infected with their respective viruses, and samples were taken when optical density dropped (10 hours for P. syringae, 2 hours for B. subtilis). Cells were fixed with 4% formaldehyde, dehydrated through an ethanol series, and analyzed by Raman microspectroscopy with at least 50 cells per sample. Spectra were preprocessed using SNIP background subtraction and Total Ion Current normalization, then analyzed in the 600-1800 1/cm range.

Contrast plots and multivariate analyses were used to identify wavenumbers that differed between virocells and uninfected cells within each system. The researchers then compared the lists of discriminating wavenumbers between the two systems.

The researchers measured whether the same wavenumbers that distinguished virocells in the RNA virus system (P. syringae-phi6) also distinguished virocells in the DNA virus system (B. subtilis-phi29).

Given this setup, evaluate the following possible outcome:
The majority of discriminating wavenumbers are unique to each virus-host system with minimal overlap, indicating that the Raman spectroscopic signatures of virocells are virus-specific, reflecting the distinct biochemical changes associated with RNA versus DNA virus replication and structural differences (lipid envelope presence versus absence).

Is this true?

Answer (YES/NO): NO